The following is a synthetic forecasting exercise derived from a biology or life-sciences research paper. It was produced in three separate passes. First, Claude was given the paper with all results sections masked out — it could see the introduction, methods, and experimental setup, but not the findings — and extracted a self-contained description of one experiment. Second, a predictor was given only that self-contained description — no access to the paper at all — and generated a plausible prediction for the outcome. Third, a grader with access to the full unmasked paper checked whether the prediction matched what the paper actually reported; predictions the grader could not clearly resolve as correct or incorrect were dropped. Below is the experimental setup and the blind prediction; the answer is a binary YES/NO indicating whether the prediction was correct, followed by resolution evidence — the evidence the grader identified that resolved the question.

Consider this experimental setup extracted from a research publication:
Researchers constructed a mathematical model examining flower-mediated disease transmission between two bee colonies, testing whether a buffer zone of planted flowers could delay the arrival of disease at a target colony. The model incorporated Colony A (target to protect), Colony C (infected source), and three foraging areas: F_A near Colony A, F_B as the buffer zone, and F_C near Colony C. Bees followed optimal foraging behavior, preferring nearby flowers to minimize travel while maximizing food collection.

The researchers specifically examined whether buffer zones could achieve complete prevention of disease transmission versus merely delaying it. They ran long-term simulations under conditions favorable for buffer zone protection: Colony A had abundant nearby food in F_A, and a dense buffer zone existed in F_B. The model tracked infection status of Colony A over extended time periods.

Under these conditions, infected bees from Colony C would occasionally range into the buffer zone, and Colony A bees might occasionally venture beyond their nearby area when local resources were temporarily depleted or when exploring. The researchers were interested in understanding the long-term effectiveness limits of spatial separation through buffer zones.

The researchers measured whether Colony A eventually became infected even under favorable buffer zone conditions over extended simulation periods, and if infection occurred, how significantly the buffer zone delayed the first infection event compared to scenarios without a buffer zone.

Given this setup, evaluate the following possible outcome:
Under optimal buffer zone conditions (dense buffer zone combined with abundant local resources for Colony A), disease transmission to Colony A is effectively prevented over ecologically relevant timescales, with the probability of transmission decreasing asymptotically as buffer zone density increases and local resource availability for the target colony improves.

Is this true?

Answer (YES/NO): NO